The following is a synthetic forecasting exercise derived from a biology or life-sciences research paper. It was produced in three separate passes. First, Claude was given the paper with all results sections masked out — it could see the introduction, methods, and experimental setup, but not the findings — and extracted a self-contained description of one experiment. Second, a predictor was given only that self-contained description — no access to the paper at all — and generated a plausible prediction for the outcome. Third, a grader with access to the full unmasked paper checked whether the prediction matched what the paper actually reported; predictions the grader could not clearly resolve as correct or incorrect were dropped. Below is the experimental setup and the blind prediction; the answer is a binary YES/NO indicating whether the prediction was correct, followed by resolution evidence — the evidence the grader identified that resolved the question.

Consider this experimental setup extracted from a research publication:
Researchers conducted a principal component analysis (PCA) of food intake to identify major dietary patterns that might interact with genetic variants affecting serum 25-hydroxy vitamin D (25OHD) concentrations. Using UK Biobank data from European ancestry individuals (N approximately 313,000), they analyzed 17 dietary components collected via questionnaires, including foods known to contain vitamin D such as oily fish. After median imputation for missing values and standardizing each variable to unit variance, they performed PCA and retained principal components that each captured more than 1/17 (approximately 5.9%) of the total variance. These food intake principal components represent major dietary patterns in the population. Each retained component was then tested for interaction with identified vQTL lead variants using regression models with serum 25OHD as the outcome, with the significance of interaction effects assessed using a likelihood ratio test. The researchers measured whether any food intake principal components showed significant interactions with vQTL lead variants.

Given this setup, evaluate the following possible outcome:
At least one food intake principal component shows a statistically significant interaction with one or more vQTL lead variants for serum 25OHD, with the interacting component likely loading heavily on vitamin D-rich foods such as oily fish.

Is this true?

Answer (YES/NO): YES